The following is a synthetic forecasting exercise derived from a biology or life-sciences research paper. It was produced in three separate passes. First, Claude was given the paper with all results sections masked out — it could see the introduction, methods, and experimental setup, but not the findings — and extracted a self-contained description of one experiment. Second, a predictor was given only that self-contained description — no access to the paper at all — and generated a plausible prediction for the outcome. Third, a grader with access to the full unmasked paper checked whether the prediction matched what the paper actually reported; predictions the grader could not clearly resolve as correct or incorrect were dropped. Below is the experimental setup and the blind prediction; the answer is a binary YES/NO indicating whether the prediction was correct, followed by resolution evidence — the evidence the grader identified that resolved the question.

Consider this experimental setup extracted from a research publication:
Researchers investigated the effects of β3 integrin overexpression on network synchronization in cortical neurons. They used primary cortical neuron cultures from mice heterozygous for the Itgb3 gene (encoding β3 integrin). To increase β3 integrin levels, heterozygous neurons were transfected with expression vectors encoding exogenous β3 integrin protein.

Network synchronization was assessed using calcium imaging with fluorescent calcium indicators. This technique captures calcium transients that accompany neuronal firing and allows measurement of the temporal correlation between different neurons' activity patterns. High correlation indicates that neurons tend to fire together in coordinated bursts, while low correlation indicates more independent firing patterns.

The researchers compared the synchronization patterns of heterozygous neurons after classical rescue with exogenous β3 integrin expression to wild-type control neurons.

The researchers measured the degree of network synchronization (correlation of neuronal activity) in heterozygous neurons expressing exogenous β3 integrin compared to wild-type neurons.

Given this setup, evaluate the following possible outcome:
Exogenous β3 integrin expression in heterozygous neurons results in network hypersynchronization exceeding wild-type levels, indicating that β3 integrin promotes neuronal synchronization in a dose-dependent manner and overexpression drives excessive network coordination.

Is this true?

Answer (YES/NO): YES